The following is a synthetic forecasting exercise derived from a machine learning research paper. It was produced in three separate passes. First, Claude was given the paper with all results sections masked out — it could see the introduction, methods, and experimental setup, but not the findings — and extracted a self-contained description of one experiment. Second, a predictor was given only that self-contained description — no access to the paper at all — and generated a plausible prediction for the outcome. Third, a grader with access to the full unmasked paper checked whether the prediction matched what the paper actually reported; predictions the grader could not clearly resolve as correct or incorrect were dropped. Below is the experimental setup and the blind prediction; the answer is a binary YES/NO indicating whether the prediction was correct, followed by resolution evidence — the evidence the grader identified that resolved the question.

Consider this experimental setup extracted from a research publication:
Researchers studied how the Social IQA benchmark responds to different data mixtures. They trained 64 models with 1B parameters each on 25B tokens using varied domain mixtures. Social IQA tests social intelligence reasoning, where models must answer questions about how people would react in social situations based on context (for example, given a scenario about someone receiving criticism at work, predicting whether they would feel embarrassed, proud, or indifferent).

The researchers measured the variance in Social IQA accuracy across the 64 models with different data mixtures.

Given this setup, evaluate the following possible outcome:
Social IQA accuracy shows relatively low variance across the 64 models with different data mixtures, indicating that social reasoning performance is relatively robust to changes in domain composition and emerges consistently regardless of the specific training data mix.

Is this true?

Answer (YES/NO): YES